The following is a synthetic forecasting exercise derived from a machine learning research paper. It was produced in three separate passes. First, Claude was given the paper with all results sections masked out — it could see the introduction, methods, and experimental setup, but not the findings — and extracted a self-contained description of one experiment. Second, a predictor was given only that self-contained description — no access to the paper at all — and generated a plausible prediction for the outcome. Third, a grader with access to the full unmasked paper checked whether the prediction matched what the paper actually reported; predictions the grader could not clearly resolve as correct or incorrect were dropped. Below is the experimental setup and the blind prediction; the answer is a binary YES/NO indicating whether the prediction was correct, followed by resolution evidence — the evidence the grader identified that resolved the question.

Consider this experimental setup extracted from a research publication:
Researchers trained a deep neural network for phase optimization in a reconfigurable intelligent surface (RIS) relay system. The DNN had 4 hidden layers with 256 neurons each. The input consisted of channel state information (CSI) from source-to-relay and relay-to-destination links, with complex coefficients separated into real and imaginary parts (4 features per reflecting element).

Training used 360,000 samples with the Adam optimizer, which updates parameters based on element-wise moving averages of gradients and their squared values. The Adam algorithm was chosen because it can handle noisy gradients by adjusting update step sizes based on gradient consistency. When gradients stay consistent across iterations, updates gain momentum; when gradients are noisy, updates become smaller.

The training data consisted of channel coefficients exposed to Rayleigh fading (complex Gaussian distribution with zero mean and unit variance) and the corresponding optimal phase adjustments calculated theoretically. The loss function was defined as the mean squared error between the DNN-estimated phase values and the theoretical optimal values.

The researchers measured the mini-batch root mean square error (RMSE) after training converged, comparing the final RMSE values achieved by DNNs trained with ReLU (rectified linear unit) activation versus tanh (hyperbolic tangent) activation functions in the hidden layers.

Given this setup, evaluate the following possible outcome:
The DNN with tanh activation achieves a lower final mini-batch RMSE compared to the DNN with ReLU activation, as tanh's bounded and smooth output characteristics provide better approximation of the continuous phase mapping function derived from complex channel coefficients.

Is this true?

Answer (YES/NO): NO